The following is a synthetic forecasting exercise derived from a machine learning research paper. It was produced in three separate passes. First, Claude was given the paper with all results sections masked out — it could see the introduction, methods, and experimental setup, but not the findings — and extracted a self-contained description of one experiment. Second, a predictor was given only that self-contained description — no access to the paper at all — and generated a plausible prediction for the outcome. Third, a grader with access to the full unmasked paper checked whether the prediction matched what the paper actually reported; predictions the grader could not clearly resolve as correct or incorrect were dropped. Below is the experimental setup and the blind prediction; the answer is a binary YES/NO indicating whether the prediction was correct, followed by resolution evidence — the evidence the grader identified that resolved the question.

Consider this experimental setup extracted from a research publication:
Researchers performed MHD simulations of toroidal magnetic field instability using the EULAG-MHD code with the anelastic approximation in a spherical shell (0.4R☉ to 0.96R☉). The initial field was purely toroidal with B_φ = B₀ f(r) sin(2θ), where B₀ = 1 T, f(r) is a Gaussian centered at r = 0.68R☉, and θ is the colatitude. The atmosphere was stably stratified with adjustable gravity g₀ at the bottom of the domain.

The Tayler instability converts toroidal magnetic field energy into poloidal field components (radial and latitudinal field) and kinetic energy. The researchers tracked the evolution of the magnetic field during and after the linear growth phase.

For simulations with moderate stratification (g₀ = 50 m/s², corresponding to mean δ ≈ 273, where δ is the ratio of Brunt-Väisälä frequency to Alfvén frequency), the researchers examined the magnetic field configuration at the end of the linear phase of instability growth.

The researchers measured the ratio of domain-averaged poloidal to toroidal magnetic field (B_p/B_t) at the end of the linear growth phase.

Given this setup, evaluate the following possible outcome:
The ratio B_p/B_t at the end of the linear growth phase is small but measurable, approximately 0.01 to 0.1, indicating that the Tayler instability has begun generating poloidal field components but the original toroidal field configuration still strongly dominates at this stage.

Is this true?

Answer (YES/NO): NO